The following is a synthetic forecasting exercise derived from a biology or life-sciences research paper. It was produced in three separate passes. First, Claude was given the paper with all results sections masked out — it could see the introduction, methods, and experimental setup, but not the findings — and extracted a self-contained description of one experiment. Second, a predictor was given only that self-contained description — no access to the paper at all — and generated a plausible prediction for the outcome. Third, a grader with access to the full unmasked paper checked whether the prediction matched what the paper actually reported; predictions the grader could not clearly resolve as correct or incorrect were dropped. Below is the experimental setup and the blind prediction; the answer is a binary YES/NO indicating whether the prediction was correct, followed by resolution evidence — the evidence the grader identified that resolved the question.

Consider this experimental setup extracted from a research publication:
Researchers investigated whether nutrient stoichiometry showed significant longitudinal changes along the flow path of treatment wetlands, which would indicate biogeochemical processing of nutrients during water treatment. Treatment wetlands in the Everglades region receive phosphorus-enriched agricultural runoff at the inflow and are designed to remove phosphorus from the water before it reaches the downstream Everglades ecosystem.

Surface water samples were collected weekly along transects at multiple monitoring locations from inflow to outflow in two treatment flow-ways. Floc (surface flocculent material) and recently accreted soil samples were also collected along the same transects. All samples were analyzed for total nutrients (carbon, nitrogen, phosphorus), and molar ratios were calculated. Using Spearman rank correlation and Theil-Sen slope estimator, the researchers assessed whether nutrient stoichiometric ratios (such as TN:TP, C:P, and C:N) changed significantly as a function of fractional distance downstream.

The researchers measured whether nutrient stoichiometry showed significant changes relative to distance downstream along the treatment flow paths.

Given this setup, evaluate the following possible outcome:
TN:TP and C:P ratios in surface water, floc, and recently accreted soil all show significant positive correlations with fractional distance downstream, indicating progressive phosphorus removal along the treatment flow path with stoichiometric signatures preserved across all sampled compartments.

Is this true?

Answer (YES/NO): NO